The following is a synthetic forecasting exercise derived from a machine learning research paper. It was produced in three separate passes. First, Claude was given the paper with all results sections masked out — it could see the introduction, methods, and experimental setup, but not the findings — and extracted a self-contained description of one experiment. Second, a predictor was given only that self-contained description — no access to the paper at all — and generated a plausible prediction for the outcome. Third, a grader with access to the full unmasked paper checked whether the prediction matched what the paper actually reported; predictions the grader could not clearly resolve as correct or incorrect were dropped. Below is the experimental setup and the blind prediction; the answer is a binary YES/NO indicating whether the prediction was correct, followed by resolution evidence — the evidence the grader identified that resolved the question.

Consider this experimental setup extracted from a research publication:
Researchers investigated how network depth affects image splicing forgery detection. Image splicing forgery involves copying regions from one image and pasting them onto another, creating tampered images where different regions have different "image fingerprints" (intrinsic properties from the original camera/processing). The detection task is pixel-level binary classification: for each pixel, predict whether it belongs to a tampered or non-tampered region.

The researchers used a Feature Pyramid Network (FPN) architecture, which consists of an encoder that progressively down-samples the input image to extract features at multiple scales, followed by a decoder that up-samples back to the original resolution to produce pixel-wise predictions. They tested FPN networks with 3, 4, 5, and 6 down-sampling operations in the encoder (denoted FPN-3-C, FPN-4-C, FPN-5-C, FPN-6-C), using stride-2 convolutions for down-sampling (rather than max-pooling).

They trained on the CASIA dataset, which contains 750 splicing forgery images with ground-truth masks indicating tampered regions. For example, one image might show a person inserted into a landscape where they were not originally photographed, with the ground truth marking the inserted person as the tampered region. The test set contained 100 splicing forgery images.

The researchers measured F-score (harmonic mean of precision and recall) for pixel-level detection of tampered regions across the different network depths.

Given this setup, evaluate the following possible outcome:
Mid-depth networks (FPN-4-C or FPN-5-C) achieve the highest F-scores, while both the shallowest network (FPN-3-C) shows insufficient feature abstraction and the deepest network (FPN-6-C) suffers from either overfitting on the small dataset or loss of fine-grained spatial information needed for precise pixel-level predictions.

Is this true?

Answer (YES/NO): NO